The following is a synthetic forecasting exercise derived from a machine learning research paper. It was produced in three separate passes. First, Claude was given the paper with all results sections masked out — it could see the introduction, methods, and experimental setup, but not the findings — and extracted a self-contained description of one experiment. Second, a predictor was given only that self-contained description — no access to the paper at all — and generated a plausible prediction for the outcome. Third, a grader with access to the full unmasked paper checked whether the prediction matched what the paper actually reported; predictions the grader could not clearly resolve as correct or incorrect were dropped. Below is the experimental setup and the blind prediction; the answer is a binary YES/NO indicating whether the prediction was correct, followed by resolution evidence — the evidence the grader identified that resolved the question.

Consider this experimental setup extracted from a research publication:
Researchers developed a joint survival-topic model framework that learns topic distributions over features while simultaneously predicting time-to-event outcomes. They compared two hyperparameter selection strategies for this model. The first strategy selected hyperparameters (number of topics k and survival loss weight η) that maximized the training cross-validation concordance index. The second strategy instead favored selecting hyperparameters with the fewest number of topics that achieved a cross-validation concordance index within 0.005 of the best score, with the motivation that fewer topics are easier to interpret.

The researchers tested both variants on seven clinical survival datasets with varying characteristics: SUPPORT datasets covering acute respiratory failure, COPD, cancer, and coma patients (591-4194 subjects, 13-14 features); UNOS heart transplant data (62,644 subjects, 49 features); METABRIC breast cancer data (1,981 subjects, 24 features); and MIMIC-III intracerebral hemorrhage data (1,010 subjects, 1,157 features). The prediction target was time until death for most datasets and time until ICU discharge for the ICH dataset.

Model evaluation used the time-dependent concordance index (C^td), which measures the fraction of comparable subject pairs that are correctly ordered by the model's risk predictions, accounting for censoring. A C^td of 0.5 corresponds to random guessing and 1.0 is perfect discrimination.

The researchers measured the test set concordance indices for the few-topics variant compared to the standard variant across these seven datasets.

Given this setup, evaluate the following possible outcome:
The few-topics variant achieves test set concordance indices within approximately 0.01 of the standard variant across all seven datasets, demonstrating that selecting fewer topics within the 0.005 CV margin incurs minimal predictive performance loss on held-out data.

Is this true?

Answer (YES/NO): NO